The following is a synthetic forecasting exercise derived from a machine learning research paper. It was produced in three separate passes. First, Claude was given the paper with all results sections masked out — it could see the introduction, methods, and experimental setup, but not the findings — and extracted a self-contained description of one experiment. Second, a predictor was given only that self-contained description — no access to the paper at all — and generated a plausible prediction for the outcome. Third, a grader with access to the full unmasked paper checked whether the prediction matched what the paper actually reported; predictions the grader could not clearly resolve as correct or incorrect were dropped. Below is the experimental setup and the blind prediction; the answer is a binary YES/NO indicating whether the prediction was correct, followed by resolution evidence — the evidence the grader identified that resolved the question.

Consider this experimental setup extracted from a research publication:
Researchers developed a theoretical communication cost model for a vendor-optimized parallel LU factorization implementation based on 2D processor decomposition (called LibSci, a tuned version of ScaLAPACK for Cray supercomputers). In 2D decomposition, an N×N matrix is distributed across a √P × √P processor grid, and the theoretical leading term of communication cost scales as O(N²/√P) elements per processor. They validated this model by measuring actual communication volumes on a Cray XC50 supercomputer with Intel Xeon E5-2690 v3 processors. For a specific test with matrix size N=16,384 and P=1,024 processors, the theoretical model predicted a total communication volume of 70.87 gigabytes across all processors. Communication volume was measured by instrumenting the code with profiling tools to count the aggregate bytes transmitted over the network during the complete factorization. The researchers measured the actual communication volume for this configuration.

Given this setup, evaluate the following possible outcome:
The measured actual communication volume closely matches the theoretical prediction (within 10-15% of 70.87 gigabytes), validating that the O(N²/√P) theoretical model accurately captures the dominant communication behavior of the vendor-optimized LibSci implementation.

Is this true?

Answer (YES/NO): YES